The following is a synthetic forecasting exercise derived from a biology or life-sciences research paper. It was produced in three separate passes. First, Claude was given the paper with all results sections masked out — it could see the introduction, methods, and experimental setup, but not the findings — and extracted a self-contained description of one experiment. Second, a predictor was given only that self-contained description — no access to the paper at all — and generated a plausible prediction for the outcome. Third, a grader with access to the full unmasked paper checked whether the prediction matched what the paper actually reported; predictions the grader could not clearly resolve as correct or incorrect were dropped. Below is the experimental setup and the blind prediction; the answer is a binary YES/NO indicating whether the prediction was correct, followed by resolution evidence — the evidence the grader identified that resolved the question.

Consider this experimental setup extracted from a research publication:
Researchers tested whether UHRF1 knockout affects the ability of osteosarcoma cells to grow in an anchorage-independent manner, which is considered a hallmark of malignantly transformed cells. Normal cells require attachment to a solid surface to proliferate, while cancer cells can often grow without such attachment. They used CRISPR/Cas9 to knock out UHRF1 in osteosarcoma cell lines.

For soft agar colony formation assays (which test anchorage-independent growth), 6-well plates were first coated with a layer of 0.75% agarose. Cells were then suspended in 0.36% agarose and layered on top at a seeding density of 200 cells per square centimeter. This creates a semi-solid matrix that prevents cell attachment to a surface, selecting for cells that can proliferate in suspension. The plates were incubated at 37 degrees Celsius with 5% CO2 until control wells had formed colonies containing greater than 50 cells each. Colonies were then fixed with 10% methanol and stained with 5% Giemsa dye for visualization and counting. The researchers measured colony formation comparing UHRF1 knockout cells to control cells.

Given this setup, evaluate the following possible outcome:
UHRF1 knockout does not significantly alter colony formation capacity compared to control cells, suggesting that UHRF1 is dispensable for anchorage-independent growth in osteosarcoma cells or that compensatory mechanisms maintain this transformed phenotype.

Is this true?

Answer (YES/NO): NO